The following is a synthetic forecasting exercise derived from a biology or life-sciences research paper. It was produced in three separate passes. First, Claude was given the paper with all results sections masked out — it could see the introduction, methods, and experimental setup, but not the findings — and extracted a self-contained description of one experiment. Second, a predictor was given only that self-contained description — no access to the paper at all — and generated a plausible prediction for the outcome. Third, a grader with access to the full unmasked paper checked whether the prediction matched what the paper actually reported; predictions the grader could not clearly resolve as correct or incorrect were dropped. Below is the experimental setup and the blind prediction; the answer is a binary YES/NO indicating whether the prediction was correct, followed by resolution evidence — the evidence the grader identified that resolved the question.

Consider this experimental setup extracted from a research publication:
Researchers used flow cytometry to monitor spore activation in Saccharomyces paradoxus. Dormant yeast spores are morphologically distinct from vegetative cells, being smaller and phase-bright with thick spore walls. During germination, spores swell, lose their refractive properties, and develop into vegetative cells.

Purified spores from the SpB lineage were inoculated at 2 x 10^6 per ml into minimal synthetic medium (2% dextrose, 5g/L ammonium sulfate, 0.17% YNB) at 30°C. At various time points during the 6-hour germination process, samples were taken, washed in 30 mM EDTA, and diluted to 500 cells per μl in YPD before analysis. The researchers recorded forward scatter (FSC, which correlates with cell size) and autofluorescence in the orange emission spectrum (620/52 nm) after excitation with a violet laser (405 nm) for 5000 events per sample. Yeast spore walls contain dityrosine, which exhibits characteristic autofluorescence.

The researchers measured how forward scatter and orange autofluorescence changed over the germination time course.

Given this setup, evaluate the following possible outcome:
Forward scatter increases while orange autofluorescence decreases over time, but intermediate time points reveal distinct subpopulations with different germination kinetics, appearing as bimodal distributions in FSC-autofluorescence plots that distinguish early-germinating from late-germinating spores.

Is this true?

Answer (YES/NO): NO